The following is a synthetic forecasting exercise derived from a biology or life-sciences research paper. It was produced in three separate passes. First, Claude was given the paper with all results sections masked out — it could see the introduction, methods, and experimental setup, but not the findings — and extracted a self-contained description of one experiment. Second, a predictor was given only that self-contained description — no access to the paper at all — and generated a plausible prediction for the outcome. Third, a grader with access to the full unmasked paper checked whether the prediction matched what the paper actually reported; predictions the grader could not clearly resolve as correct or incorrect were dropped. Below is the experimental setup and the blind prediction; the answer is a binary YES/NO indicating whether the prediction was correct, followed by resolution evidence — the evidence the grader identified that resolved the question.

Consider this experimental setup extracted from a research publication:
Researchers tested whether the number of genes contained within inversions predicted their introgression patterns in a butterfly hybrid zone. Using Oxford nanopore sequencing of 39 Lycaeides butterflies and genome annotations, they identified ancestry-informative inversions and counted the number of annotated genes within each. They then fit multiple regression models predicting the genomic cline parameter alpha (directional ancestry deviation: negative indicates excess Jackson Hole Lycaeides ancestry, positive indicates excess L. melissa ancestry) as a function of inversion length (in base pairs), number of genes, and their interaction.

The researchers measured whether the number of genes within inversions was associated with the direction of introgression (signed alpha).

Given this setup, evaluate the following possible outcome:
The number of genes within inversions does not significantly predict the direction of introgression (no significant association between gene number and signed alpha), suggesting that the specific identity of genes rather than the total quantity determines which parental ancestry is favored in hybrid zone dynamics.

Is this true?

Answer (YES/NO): NO